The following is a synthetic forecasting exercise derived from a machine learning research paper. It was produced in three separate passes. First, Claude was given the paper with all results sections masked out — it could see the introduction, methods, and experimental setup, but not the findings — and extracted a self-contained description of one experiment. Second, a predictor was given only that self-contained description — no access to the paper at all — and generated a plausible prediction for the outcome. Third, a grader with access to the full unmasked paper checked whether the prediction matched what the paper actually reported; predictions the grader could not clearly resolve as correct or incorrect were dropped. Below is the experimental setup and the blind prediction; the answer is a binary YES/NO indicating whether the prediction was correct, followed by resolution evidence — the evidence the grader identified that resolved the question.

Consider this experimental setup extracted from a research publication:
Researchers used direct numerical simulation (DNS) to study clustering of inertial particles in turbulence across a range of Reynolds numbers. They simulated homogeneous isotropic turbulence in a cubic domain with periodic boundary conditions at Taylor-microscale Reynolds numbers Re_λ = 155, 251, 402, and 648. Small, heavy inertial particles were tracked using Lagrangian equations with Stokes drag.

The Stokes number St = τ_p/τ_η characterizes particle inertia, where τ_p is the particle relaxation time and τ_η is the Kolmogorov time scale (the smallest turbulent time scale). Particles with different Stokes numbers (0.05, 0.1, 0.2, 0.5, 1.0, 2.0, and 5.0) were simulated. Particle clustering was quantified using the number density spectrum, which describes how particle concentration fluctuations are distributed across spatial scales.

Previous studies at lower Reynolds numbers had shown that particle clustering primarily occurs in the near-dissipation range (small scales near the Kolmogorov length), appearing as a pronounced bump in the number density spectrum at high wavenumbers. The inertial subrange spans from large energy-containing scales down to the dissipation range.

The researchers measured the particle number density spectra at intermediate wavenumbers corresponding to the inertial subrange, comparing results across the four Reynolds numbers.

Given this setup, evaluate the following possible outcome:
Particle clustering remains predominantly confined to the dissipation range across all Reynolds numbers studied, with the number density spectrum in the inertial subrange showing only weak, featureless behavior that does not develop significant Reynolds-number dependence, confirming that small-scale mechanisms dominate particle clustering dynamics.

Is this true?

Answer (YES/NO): NO